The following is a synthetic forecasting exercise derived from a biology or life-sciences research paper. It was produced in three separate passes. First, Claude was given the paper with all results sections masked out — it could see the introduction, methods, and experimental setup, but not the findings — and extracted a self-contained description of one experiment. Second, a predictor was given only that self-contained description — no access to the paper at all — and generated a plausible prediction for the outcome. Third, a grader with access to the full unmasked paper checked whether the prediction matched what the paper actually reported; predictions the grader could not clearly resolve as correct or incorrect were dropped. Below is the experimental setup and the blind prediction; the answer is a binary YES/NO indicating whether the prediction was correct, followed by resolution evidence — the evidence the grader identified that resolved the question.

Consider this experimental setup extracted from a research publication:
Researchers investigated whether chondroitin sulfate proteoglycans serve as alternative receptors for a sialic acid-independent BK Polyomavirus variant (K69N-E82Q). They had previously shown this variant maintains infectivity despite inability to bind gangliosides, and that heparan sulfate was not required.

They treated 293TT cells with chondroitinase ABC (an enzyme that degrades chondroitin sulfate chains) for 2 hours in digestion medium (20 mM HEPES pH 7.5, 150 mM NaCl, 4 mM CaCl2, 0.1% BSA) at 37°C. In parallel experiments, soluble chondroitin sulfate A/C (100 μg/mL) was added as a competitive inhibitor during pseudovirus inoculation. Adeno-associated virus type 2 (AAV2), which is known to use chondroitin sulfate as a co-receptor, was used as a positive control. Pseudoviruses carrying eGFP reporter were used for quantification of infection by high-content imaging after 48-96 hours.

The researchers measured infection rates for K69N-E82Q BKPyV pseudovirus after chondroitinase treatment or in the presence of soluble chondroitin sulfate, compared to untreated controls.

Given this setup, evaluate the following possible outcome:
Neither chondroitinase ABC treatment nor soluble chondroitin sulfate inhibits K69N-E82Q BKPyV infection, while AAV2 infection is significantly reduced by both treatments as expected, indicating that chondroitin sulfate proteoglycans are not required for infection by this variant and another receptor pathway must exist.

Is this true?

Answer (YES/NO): NO